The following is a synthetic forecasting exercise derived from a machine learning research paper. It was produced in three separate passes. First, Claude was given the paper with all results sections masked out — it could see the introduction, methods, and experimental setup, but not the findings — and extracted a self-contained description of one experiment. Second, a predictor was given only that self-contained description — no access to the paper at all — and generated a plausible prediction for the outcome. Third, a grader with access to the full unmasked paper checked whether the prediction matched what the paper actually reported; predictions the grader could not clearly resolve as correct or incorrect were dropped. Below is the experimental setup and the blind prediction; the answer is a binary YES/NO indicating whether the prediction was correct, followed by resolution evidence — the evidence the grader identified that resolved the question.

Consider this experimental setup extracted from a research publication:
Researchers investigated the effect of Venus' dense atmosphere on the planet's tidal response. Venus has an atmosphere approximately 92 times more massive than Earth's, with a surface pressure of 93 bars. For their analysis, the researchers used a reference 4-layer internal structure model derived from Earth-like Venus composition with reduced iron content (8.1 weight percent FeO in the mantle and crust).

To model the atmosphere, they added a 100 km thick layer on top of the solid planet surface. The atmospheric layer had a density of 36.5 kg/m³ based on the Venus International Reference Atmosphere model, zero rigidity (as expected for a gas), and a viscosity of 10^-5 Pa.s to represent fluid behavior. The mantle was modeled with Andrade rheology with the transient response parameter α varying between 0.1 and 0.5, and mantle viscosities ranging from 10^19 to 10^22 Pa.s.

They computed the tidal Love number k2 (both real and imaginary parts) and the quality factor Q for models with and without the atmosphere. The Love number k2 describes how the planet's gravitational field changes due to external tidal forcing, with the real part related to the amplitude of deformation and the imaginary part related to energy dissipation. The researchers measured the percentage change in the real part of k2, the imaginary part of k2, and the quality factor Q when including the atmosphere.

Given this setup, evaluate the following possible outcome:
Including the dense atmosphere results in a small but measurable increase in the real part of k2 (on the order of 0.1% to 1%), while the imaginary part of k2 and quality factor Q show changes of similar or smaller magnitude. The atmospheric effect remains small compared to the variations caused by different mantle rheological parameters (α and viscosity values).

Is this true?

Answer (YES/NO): NO